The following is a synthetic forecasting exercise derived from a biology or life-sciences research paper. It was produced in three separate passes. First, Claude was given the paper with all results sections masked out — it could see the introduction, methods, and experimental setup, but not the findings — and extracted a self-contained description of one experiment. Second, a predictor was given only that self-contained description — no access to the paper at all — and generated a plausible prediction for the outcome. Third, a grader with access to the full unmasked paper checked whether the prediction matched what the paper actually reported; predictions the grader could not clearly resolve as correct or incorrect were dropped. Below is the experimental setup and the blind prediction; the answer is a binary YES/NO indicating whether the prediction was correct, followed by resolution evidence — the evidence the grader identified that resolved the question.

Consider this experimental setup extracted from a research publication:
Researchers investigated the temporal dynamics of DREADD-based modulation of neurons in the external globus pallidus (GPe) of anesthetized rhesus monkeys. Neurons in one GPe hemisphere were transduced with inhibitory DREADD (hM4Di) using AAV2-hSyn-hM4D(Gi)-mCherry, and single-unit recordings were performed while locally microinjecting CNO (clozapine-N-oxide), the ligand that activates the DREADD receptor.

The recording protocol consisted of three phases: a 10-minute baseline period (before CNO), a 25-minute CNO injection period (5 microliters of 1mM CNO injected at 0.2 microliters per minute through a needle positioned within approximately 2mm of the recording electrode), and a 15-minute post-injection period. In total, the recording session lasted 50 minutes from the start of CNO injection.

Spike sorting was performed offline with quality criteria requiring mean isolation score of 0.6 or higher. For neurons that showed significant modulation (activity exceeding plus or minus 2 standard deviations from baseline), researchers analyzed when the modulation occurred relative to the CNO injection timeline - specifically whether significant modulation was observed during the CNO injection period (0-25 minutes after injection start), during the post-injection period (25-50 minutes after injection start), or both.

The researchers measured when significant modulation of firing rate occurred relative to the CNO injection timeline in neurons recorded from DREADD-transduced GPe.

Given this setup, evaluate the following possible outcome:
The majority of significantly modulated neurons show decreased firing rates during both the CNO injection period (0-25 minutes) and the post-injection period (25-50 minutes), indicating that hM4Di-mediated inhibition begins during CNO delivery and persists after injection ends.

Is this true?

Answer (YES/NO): NO